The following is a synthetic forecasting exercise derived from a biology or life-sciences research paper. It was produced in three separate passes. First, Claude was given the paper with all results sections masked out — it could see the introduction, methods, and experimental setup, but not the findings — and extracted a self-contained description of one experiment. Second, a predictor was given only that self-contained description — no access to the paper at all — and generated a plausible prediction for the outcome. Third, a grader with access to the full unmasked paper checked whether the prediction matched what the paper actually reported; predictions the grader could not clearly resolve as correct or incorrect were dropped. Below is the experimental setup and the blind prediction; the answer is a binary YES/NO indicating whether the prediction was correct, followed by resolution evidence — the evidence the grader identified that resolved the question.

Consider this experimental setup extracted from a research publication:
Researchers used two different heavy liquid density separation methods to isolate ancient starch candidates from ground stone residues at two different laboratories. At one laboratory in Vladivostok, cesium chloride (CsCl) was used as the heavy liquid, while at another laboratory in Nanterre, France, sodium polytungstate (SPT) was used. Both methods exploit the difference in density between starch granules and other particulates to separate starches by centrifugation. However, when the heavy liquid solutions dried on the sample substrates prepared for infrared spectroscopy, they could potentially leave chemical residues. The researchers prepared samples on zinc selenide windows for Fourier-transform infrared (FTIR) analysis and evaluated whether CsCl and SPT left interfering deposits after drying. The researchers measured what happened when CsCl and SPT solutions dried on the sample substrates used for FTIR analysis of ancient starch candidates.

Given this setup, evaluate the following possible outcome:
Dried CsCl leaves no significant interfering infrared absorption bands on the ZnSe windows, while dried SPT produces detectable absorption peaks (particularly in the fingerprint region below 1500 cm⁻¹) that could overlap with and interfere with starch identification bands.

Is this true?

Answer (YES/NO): NO